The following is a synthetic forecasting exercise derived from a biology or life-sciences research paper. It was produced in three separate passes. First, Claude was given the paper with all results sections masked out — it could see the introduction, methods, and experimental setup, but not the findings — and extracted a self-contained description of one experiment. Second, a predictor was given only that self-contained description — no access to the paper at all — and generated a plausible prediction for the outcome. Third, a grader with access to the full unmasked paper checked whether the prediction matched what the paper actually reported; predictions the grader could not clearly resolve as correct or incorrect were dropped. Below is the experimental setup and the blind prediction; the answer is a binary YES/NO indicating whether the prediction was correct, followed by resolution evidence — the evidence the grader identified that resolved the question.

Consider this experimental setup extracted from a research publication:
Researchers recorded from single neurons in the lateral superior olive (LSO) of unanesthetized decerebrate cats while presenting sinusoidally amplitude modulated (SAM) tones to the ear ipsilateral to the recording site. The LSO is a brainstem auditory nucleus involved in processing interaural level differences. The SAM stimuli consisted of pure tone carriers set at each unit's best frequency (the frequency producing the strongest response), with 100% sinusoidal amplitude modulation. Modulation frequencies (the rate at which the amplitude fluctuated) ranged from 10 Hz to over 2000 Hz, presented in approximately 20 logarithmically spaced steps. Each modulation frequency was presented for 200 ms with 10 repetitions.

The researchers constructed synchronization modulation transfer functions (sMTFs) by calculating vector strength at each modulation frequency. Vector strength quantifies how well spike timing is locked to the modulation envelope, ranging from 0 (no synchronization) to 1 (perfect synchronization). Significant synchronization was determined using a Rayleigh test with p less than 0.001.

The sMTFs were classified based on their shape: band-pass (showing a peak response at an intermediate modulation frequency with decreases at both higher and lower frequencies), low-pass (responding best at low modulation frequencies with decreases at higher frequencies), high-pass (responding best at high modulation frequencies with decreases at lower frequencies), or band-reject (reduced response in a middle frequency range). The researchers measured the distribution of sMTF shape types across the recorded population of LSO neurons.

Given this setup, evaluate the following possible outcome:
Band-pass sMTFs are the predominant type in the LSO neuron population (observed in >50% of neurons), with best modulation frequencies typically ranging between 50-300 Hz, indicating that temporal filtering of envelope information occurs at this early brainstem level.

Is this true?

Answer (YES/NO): NO